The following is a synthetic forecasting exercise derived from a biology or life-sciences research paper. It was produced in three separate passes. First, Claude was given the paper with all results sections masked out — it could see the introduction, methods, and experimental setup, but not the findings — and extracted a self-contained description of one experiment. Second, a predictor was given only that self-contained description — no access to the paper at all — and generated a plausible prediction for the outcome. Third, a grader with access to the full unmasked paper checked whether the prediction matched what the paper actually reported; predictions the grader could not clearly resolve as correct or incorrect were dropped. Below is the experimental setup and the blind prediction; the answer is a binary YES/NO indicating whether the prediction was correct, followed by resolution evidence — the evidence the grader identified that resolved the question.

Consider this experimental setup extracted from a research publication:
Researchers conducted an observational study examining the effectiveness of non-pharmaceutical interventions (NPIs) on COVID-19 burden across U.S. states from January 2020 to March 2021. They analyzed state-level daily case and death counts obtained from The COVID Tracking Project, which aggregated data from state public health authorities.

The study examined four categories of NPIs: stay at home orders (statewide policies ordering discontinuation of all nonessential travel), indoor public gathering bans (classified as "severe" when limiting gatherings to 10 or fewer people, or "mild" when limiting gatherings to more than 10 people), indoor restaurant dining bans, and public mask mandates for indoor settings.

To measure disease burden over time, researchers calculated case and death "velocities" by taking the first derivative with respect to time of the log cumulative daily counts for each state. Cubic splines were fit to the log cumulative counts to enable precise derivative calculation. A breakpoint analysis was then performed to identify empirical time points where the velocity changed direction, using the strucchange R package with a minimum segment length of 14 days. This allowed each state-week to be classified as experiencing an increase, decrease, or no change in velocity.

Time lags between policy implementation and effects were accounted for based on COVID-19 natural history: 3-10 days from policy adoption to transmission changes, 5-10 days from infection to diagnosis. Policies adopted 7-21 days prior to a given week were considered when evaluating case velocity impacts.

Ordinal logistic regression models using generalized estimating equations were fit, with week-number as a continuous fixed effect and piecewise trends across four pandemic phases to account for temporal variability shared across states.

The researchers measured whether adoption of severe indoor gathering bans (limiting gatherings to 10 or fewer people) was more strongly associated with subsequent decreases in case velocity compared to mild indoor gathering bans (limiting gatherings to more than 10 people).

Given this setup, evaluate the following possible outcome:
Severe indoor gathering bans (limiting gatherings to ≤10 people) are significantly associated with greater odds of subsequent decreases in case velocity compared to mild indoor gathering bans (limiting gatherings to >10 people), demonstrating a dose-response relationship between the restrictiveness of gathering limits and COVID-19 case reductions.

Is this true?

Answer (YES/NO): YES